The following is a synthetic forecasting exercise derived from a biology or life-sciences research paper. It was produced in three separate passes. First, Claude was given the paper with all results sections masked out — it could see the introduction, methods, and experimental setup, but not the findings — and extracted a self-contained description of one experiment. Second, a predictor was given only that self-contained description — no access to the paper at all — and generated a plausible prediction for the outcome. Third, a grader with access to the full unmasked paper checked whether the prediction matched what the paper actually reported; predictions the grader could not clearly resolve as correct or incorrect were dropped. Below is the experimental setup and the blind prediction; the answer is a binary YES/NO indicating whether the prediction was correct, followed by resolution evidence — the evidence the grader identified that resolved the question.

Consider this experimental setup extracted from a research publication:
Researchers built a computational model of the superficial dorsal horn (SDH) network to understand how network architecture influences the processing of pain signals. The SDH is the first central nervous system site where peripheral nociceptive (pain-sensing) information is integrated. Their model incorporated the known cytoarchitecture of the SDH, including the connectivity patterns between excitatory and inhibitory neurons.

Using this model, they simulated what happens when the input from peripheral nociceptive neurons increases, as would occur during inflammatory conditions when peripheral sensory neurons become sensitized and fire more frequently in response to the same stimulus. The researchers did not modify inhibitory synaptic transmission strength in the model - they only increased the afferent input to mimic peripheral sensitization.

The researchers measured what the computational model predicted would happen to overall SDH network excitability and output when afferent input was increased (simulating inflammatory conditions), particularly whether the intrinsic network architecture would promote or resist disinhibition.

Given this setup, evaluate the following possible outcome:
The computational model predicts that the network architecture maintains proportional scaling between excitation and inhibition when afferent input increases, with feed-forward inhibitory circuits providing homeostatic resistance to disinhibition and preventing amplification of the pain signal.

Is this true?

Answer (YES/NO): NO